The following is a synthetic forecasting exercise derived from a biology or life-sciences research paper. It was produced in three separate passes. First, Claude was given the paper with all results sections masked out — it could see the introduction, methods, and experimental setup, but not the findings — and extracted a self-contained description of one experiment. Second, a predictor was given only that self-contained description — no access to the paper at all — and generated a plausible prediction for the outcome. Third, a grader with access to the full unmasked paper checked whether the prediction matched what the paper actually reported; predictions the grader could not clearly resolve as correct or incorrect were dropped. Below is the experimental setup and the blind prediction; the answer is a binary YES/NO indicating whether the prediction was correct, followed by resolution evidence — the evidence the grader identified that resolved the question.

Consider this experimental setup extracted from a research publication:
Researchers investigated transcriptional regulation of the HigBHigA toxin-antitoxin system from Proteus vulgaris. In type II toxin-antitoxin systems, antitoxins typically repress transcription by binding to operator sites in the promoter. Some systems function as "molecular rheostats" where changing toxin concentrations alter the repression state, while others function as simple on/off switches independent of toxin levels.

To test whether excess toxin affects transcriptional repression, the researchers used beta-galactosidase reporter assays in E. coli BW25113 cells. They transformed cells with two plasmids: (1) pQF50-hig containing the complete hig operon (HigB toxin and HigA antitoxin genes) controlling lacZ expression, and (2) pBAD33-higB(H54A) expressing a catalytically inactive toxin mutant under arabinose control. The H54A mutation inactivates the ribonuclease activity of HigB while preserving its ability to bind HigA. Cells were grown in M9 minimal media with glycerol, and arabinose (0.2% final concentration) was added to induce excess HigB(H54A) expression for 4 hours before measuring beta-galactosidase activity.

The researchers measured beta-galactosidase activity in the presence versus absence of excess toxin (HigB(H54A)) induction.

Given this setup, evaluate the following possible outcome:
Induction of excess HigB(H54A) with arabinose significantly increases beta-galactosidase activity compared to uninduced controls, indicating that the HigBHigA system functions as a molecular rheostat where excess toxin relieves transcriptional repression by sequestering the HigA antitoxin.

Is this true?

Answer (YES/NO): NO